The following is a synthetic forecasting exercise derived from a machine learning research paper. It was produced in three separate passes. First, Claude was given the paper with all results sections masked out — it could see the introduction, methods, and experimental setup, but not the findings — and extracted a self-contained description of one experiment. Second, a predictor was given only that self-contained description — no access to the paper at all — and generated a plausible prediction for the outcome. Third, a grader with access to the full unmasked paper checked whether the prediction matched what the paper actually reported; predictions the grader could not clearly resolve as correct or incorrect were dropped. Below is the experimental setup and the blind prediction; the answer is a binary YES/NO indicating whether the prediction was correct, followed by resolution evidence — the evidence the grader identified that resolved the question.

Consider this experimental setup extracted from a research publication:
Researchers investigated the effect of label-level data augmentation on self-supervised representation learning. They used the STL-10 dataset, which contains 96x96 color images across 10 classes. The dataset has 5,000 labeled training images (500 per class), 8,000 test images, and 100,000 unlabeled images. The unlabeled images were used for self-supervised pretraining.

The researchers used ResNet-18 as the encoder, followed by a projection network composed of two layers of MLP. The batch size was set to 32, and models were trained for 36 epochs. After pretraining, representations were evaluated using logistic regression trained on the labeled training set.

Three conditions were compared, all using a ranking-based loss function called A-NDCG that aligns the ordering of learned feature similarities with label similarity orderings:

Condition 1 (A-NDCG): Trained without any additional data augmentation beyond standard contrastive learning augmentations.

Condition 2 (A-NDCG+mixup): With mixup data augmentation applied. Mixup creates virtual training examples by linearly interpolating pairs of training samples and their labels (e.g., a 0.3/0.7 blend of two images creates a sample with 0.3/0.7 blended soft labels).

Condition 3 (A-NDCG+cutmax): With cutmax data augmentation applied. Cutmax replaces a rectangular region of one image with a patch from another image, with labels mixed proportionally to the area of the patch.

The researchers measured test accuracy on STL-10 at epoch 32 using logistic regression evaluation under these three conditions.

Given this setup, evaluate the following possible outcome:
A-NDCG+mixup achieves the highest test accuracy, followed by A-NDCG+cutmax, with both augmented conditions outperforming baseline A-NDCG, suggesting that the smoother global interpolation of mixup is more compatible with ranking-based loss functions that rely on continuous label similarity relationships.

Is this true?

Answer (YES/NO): YES